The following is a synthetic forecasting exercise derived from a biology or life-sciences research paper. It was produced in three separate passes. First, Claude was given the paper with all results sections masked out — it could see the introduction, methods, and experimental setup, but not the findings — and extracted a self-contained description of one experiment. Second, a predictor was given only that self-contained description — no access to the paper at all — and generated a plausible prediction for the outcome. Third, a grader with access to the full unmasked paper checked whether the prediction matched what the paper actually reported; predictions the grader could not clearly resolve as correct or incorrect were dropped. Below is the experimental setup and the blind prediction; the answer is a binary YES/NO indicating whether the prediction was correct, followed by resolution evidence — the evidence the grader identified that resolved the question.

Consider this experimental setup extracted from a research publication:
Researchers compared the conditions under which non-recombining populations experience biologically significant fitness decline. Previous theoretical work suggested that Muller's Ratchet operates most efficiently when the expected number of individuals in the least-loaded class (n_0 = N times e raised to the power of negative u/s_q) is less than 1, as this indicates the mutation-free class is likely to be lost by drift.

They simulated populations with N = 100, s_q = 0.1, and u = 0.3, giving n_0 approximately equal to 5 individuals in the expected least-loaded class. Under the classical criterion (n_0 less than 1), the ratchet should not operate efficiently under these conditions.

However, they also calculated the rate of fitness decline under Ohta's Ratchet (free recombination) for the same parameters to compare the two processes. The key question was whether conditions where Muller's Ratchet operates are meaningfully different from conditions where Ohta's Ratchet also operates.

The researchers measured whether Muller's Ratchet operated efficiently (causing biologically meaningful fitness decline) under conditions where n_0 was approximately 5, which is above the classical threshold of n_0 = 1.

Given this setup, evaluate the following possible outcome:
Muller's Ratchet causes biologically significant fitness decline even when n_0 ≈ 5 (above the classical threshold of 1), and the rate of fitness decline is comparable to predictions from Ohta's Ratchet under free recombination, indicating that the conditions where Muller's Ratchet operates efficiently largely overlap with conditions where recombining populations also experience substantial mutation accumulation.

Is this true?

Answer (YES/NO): NO